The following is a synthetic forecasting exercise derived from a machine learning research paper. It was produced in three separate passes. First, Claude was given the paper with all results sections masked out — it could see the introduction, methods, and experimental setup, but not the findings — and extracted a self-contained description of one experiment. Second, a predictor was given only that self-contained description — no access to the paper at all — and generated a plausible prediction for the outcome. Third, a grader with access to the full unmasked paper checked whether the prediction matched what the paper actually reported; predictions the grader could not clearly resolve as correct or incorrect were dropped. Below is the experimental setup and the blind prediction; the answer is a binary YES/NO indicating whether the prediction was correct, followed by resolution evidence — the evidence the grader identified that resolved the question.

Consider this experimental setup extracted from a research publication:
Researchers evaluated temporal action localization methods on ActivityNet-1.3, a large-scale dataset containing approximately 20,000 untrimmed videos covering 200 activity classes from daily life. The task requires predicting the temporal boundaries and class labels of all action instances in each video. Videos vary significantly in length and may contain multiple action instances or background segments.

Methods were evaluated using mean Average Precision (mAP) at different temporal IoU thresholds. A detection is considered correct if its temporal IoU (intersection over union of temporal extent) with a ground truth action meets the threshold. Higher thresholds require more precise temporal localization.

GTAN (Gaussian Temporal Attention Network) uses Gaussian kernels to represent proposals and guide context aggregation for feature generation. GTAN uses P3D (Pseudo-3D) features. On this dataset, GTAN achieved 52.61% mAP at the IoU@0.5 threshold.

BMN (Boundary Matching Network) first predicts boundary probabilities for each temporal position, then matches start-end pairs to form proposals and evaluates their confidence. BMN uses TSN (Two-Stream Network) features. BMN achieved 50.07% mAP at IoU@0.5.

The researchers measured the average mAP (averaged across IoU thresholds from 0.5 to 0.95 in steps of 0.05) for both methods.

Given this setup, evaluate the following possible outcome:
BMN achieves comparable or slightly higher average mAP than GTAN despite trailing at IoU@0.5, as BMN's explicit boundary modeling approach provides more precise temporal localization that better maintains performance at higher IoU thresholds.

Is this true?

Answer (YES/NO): NO